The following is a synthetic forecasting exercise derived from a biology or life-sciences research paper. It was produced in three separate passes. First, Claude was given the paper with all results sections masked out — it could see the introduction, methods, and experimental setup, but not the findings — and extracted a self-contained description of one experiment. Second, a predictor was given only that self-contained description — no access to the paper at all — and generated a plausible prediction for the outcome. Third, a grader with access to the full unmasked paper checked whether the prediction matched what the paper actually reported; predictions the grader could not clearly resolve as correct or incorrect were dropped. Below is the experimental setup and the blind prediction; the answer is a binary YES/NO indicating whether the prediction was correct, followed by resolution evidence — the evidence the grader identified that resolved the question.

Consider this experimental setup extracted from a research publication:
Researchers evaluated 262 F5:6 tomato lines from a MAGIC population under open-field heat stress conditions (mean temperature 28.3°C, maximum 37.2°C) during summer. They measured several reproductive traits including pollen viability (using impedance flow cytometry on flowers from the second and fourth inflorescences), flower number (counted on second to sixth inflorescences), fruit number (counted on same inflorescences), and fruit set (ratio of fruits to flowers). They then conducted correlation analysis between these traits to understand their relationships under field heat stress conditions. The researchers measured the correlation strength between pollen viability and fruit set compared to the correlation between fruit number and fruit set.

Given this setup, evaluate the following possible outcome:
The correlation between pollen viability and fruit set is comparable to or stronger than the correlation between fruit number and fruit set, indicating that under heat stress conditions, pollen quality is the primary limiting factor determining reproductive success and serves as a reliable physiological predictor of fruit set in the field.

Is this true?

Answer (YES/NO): NO